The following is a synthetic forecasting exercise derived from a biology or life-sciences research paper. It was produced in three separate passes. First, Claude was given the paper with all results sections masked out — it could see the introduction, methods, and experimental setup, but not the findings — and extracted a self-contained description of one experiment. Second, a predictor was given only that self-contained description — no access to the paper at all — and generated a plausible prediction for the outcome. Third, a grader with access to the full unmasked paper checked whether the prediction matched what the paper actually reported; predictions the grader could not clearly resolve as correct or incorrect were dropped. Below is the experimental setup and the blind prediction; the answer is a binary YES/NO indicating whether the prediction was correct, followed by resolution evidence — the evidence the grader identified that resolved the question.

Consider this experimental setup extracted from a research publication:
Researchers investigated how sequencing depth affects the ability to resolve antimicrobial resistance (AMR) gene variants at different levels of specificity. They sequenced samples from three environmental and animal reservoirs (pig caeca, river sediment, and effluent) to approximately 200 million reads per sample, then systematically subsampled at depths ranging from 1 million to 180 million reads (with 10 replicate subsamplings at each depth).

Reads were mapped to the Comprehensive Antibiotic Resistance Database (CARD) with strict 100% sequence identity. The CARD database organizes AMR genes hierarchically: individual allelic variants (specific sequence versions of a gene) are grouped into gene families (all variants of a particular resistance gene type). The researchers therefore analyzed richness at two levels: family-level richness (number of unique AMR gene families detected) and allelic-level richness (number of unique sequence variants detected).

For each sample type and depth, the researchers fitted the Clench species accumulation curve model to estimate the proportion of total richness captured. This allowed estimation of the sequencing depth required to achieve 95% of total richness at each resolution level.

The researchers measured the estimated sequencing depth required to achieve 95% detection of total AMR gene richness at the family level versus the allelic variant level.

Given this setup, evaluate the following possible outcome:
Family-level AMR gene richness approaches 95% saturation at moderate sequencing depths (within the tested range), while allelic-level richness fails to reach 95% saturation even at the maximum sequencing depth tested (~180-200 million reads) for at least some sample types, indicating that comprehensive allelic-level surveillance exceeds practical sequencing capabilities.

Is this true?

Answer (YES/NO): YES